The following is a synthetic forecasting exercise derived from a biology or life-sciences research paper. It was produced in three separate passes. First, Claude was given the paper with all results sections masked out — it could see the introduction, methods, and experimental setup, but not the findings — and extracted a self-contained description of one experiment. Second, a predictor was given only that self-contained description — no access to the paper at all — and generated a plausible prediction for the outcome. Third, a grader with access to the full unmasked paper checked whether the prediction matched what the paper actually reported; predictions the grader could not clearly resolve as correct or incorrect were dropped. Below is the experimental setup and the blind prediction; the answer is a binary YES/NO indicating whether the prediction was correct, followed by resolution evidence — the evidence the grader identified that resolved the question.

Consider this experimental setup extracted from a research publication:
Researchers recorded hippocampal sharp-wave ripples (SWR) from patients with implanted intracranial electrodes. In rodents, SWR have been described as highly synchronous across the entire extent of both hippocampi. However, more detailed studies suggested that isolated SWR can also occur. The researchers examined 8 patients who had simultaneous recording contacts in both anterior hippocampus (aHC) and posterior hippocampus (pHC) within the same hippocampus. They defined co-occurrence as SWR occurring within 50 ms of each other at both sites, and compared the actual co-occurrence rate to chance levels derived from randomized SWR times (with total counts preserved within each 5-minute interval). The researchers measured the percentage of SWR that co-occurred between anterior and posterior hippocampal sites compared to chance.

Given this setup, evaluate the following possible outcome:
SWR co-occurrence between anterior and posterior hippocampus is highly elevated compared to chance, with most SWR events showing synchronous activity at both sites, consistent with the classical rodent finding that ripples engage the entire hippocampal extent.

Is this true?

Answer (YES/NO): NO